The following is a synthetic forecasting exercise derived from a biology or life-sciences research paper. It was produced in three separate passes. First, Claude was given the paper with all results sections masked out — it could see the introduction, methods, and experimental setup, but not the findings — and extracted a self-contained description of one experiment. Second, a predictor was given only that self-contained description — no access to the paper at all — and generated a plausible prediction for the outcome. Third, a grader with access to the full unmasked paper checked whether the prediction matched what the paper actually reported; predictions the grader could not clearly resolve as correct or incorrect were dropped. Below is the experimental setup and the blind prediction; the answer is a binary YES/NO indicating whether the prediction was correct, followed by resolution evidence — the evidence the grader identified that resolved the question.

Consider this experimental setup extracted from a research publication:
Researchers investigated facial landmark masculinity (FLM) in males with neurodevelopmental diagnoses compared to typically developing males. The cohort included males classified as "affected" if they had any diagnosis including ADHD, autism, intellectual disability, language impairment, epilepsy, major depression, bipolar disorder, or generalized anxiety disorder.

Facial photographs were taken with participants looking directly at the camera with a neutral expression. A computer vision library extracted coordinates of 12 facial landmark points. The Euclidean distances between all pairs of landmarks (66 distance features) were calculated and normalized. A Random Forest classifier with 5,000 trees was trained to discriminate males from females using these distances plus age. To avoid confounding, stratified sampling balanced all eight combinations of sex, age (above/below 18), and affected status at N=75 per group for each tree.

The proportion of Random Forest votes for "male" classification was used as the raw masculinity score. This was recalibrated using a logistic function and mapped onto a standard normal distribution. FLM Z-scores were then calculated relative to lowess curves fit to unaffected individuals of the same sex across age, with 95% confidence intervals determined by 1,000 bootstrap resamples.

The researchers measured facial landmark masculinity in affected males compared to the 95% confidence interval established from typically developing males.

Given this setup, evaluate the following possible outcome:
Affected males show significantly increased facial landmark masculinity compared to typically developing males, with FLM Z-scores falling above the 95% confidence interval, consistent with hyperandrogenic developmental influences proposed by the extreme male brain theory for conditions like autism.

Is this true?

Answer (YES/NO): YES